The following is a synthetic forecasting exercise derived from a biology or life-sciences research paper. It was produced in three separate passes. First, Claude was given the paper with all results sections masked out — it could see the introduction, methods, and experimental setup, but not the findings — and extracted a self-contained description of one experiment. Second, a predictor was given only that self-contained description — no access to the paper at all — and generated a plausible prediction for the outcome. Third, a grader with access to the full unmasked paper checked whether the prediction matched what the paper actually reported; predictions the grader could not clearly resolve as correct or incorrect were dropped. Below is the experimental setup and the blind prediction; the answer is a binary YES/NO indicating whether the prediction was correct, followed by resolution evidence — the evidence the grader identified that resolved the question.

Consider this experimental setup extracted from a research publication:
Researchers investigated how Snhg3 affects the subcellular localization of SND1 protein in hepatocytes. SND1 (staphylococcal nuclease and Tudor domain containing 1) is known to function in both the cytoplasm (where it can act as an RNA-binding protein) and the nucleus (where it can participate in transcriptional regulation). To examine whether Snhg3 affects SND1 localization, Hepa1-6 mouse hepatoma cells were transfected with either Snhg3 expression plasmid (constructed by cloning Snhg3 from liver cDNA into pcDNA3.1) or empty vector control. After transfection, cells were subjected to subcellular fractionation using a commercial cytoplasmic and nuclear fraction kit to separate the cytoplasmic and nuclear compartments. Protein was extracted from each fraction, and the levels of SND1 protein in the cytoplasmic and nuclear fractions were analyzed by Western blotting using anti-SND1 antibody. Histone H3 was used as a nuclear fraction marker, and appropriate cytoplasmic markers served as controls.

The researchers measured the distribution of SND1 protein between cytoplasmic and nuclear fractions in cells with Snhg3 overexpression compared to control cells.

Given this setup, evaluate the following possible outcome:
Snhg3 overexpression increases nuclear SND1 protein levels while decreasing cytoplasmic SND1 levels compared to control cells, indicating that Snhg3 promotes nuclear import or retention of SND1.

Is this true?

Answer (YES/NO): YES